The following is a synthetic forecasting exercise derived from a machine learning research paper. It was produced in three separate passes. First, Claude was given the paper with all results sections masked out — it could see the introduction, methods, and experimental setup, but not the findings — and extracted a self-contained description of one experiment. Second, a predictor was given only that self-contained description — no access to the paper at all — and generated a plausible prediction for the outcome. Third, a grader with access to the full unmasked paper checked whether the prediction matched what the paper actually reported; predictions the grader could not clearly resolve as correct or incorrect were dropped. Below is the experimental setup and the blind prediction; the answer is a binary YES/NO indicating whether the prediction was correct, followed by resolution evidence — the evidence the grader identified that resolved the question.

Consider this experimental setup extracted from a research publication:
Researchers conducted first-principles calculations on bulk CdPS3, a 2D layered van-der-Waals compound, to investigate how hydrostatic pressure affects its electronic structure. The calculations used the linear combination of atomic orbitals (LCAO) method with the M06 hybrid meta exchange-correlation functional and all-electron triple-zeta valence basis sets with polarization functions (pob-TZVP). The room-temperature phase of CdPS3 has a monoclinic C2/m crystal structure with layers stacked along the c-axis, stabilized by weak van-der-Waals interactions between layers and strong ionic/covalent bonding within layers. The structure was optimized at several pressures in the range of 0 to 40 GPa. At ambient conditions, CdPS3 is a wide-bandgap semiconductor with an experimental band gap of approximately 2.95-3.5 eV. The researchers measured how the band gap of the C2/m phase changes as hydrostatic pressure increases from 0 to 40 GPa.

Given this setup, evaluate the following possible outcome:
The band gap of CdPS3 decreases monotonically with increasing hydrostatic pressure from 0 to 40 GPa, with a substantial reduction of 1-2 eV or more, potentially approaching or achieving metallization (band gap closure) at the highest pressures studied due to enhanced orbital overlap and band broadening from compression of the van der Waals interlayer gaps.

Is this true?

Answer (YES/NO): NO